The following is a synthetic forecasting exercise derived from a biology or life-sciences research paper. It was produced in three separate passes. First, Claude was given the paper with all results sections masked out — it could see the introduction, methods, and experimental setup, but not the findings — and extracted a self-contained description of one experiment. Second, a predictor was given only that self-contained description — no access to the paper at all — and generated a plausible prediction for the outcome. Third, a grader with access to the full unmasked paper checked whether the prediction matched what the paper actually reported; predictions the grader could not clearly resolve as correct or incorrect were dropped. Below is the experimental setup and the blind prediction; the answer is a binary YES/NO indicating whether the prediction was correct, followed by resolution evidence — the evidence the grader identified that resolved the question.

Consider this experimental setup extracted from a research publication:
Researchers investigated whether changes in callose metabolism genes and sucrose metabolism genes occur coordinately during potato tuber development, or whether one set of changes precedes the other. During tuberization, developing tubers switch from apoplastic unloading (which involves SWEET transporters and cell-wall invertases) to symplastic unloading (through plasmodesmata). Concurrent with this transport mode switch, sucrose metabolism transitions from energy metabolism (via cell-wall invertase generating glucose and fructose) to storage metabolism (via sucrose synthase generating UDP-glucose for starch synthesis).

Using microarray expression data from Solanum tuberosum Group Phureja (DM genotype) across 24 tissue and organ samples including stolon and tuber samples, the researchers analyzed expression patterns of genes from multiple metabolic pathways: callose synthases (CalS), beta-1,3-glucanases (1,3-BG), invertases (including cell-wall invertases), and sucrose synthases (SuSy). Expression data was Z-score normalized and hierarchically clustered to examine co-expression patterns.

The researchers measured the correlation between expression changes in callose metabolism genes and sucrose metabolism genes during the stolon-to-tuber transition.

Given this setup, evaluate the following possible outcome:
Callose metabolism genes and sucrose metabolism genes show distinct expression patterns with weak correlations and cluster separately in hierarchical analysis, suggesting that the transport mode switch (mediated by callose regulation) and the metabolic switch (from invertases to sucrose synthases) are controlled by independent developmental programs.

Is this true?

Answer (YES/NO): NO